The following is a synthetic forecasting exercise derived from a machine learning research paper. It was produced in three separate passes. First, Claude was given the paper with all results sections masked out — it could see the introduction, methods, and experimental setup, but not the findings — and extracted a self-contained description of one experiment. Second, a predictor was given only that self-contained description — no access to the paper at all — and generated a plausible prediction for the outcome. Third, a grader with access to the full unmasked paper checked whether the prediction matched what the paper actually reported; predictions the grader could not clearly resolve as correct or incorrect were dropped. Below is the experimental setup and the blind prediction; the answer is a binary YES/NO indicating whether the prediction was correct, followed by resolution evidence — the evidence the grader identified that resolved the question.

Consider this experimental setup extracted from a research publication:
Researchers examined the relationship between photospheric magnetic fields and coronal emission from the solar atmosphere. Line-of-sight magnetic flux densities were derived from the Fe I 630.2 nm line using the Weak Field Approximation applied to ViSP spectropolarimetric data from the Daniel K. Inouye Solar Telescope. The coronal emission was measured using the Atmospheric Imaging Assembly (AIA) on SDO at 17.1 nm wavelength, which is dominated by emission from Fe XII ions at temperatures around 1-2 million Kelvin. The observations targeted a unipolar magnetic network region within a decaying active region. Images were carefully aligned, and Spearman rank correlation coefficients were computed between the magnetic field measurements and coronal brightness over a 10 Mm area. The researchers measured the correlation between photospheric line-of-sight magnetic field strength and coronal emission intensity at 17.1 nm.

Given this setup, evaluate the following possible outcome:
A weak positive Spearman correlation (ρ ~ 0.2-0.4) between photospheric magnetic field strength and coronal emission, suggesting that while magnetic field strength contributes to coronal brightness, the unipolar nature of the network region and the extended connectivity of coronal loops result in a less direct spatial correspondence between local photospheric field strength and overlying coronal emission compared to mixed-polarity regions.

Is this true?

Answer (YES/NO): NO